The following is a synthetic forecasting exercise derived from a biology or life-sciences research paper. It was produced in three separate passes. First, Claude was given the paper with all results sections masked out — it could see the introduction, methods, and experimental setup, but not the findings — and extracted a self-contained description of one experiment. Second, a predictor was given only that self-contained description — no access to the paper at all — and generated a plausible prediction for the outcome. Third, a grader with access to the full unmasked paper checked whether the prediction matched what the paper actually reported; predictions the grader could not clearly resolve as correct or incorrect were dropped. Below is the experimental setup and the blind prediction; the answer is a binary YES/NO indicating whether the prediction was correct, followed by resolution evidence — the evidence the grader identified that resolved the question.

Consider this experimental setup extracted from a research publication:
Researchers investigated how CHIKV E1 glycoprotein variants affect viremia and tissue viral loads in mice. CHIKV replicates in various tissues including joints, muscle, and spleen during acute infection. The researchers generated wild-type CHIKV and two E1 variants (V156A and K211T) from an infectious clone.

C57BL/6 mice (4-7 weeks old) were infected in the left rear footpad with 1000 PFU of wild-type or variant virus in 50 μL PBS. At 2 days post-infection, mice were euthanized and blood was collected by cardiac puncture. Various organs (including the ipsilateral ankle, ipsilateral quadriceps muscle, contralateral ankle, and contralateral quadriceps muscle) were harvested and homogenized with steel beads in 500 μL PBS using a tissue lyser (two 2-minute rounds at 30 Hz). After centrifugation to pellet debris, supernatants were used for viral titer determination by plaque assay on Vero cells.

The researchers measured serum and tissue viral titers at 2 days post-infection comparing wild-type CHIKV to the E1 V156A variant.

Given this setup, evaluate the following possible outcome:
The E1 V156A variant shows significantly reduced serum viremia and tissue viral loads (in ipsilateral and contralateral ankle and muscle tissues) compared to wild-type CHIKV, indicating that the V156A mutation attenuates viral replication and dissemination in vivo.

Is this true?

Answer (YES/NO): NO